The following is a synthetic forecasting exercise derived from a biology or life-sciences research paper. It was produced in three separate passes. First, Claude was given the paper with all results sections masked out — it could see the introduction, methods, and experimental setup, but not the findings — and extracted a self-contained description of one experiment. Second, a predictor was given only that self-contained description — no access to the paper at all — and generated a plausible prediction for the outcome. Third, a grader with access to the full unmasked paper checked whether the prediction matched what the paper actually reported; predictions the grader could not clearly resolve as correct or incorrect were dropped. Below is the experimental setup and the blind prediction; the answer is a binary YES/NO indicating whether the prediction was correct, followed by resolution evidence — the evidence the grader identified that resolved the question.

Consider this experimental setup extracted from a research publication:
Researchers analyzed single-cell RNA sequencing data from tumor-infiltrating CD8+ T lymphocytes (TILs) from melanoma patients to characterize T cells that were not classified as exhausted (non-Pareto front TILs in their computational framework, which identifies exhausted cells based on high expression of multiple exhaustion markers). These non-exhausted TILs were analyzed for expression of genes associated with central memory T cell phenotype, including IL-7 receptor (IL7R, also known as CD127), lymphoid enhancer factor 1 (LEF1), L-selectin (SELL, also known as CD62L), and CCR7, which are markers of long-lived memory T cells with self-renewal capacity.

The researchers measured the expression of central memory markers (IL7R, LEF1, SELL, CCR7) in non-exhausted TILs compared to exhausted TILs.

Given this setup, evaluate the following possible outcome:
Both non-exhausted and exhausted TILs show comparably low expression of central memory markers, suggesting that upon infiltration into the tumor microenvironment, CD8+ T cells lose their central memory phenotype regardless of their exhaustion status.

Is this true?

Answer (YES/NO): NO